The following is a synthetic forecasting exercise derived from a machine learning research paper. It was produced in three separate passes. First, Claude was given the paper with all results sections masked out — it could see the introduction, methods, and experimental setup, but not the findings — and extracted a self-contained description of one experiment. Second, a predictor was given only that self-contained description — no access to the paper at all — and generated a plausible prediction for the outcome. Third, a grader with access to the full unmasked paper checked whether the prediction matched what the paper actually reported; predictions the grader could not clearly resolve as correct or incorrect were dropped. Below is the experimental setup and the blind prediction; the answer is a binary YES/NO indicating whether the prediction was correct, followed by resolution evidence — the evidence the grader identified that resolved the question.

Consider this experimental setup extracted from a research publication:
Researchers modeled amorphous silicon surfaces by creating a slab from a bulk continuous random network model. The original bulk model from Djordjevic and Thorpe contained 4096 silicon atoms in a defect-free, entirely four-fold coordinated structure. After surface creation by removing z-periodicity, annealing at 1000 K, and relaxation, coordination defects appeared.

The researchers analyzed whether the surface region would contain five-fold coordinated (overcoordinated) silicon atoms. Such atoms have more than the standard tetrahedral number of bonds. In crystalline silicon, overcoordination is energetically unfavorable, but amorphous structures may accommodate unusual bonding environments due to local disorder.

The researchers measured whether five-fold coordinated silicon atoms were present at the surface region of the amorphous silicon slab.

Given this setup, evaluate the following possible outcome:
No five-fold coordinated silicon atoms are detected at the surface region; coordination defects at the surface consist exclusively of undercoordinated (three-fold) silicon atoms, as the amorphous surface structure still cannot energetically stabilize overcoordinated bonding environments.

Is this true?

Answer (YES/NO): NO